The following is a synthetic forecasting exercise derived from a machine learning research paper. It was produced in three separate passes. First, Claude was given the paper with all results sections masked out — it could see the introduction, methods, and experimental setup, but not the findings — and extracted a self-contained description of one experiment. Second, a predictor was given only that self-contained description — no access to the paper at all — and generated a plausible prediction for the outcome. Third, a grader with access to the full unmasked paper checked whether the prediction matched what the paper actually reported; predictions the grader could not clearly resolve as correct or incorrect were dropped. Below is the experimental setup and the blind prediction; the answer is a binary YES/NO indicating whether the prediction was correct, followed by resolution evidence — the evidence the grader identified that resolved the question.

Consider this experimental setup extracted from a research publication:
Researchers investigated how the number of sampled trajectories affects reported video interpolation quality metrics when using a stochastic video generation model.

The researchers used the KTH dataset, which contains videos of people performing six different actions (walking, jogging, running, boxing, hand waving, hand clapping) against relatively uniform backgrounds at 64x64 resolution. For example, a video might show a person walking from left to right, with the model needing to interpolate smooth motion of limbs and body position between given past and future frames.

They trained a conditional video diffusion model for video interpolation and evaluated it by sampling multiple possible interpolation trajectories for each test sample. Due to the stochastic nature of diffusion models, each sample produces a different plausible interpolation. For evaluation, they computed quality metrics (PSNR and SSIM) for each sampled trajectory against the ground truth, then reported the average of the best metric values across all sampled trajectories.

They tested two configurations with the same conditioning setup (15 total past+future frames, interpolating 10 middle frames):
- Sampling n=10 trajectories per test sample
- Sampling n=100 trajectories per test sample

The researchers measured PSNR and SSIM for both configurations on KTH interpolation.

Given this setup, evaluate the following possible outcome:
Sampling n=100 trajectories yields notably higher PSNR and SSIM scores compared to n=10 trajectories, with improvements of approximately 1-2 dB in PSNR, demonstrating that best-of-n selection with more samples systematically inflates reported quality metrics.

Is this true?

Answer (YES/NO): NO